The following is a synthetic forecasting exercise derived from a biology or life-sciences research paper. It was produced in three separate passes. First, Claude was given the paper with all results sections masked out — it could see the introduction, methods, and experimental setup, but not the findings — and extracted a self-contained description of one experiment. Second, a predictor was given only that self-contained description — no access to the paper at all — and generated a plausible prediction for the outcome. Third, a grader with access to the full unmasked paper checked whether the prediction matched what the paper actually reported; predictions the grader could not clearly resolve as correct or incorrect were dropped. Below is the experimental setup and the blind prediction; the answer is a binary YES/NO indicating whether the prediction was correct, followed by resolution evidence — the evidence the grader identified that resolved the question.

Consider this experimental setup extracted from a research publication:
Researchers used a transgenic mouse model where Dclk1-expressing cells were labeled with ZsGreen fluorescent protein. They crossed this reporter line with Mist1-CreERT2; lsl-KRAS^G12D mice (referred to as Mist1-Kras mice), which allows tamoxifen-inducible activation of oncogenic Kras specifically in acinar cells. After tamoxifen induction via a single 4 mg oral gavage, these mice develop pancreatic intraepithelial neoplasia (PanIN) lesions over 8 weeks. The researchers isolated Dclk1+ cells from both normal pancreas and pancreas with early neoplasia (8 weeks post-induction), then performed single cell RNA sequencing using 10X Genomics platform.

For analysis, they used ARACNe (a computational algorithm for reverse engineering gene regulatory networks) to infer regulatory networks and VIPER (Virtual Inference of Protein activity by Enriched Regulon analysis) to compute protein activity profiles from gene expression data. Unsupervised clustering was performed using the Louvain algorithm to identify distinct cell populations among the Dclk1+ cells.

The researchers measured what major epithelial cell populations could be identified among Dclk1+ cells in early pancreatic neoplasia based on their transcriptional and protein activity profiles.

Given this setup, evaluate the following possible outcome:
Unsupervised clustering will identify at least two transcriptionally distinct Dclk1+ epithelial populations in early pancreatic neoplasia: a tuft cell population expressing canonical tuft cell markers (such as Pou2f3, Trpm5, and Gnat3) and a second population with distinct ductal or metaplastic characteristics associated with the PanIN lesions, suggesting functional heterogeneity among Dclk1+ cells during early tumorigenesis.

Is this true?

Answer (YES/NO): YES